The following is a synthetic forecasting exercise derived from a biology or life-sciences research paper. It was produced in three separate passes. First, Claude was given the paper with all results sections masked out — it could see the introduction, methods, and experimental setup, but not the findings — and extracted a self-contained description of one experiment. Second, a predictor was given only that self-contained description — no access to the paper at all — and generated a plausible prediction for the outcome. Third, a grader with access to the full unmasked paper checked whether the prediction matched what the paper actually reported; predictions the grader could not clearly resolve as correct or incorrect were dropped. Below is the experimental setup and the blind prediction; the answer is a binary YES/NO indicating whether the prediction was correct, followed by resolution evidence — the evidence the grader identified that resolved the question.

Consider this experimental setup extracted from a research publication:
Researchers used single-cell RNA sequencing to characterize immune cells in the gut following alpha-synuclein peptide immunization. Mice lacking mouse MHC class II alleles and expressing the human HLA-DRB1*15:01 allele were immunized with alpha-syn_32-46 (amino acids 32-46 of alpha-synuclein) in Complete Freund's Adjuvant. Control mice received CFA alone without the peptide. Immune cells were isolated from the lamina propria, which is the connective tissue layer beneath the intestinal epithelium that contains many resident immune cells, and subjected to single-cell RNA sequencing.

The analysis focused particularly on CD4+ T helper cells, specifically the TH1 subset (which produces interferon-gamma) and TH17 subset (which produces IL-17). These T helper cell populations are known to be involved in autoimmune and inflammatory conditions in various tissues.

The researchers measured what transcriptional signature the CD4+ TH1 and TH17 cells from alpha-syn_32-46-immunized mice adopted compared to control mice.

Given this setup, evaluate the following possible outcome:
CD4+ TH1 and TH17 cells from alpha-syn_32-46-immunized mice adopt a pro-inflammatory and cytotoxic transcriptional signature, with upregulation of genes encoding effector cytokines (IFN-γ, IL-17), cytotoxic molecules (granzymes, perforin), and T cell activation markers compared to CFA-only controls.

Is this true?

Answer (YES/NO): NO